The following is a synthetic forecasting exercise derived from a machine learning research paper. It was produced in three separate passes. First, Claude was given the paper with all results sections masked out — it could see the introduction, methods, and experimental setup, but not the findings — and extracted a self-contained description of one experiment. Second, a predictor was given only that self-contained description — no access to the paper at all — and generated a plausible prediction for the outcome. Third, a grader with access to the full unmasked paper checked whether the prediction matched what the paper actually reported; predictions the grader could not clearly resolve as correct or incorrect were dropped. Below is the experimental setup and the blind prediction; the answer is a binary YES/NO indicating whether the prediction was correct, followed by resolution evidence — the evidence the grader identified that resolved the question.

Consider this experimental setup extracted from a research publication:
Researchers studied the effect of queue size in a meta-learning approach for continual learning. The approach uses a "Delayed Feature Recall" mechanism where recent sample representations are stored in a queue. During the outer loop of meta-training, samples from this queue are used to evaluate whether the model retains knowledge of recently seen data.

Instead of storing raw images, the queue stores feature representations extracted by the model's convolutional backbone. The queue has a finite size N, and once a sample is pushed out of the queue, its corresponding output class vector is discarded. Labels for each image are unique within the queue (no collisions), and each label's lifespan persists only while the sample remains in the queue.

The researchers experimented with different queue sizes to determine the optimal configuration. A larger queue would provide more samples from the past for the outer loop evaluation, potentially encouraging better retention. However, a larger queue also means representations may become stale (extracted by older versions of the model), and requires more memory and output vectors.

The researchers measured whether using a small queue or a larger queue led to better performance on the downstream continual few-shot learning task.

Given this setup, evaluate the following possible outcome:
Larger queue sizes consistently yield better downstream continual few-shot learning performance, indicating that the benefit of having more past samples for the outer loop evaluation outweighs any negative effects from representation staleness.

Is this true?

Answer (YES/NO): NO